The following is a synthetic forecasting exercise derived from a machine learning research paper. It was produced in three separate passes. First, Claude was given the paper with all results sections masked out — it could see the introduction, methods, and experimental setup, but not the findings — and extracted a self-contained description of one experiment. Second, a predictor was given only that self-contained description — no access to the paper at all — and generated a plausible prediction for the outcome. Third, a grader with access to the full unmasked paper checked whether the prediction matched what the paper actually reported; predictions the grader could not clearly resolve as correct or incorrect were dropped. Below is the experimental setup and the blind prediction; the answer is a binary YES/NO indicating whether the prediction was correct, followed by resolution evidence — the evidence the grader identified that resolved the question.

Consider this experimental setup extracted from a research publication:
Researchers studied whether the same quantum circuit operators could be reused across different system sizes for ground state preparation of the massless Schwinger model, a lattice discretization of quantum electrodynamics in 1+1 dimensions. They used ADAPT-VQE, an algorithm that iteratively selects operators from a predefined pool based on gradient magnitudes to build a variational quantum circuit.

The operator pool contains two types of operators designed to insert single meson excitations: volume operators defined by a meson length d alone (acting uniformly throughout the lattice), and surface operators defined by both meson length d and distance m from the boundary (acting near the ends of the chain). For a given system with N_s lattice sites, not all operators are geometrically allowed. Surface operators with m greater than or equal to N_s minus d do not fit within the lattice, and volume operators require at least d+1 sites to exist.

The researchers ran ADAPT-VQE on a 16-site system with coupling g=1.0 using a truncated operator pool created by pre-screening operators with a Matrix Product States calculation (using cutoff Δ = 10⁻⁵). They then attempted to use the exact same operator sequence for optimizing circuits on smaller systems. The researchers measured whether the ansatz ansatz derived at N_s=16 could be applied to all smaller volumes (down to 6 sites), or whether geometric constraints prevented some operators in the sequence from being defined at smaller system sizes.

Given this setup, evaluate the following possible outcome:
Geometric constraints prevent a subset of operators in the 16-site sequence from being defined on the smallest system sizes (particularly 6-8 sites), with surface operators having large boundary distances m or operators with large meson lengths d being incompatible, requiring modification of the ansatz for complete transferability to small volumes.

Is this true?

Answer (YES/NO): NO